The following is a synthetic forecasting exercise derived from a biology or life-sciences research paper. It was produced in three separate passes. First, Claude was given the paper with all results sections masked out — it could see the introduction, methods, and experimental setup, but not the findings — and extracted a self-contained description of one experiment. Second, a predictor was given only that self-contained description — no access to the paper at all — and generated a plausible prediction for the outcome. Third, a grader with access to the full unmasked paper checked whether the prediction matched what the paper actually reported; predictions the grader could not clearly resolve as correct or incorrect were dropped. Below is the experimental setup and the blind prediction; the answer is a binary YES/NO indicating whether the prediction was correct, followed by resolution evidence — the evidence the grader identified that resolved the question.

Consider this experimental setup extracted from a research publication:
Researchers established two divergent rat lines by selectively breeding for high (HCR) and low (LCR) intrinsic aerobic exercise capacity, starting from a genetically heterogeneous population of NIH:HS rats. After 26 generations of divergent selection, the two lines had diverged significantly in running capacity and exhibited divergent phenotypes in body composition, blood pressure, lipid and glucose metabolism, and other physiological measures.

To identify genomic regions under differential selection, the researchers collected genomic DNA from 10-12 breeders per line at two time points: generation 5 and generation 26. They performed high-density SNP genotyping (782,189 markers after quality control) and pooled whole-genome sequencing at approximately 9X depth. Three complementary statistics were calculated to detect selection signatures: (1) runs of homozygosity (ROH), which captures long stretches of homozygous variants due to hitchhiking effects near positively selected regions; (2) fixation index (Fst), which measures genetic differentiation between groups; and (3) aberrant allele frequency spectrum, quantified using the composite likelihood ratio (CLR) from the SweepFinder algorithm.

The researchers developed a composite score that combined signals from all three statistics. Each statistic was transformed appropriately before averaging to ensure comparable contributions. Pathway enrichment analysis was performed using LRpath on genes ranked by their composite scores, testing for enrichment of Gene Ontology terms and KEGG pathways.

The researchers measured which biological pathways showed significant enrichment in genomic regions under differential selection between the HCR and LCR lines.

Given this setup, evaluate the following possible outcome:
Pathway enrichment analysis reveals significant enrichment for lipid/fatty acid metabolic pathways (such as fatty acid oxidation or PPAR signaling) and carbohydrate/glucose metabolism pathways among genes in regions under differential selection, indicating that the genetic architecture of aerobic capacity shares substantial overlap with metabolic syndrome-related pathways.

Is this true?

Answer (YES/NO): YES